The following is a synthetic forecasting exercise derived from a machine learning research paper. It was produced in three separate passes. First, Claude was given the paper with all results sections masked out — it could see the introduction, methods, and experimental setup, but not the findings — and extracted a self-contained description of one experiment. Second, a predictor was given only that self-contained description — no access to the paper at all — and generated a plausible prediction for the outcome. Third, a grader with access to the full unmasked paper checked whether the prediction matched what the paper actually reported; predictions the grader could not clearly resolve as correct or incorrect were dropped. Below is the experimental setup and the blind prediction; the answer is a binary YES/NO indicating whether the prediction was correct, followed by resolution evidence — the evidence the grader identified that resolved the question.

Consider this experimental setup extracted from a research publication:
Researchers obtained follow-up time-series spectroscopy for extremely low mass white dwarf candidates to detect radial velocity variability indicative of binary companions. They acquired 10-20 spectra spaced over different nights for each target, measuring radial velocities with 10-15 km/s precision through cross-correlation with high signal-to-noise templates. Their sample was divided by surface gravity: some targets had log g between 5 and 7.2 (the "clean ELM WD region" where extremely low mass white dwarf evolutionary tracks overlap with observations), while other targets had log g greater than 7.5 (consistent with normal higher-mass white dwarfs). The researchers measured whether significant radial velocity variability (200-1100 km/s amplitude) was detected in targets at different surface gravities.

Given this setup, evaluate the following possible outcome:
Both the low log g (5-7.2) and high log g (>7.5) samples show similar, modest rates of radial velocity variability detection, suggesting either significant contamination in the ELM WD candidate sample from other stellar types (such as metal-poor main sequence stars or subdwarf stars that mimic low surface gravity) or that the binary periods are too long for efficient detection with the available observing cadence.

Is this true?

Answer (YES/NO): NO